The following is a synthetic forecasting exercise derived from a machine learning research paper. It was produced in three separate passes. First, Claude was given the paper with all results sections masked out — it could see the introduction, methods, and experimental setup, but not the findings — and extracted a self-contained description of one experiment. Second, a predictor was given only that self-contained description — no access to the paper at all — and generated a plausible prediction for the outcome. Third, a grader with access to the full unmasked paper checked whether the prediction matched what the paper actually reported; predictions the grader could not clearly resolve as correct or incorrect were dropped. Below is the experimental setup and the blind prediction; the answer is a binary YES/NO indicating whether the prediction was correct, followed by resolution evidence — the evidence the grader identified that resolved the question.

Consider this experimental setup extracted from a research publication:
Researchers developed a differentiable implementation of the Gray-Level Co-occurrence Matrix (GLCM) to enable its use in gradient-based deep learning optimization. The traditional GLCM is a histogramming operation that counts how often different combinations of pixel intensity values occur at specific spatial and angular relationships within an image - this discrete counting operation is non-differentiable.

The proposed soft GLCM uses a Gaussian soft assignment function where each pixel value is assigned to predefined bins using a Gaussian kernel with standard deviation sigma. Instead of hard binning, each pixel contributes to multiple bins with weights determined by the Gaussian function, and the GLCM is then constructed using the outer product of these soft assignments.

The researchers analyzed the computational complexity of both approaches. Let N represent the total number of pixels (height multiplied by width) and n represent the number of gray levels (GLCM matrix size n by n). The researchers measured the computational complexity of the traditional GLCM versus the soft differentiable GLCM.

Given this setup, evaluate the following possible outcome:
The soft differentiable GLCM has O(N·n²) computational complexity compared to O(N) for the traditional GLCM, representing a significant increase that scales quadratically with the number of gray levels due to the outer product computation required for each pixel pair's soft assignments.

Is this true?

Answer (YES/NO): YES